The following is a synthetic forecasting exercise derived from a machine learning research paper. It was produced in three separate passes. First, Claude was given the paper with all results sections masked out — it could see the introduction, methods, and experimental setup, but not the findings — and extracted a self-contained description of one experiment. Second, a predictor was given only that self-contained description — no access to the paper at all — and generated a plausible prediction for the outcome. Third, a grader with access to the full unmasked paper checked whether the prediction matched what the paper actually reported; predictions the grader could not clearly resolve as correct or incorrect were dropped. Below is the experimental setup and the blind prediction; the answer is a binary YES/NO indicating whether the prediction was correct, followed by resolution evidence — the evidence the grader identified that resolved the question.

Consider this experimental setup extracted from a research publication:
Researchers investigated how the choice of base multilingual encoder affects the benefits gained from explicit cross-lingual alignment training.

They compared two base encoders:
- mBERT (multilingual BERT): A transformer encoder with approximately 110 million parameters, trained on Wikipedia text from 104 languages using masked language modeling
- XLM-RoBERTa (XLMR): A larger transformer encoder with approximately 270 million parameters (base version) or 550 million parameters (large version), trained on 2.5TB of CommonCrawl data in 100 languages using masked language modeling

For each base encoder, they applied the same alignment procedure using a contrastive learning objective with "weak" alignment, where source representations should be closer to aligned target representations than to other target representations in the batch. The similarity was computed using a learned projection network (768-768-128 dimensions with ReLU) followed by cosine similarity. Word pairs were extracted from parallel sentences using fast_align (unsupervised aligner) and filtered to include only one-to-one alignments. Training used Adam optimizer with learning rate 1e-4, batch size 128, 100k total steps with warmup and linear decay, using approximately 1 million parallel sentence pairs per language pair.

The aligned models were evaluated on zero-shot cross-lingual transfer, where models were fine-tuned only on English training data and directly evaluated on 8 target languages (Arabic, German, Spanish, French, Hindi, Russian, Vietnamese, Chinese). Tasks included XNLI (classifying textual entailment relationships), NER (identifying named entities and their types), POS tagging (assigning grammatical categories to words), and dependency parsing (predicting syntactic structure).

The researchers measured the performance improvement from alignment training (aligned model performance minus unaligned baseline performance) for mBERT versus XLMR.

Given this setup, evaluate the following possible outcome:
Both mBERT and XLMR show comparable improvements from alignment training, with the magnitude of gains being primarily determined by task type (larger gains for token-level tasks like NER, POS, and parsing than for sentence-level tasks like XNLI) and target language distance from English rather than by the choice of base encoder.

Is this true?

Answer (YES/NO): NO